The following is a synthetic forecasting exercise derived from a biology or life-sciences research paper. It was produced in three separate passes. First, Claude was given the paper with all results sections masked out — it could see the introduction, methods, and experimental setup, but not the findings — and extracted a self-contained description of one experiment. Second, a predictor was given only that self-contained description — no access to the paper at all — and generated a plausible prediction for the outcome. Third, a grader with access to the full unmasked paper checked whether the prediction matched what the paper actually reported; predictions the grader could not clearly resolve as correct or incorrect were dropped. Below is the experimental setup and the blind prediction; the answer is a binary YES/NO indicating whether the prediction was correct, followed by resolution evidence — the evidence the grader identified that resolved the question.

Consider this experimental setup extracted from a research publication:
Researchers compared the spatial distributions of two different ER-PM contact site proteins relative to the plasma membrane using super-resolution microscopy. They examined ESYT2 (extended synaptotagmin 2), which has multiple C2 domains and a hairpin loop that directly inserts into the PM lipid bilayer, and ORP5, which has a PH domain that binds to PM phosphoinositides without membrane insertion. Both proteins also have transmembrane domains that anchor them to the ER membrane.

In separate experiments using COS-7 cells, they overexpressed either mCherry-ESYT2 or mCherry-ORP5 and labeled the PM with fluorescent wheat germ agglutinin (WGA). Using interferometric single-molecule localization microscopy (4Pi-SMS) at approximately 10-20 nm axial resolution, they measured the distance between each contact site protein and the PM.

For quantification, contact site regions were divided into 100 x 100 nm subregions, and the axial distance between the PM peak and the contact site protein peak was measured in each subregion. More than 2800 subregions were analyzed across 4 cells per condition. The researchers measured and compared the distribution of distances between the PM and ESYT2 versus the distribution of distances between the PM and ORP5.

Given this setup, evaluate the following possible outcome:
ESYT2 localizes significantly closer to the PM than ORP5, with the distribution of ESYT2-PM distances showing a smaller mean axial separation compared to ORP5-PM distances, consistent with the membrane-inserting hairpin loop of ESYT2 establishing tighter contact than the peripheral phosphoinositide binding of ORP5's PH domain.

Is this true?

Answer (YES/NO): NO